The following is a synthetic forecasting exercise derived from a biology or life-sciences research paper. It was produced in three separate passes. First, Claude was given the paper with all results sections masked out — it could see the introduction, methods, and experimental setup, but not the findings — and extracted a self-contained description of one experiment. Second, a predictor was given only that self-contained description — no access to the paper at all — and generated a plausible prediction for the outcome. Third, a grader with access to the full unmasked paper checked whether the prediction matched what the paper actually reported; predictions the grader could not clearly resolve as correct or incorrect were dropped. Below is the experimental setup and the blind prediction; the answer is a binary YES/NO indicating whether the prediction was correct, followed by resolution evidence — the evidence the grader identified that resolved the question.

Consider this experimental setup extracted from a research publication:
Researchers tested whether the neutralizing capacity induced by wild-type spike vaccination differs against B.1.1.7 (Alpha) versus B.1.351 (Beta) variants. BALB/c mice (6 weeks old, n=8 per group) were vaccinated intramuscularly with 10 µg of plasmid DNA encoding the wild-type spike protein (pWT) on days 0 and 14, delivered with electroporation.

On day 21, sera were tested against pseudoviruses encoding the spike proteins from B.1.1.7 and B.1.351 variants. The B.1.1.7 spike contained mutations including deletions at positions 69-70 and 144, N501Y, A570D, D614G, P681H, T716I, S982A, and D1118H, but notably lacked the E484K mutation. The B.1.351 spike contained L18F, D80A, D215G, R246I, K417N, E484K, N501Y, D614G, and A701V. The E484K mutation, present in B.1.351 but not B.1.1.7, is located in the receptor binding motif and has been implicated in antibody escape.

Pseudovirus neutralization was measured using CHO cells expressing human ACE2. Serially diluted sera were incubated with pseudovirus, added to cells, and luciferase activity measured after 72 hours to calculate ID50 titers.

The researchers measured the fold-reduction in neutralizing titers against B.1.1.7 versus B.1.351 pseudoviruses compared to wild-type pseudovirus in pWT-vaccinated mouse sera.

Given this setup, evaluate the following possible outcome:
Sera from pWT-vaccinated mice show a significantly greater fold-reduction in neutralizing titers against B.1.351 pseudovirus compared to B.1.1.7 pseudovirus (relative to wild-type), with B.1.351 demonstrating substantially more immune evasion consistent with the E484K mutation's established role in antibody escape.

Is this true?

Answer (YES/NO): YES